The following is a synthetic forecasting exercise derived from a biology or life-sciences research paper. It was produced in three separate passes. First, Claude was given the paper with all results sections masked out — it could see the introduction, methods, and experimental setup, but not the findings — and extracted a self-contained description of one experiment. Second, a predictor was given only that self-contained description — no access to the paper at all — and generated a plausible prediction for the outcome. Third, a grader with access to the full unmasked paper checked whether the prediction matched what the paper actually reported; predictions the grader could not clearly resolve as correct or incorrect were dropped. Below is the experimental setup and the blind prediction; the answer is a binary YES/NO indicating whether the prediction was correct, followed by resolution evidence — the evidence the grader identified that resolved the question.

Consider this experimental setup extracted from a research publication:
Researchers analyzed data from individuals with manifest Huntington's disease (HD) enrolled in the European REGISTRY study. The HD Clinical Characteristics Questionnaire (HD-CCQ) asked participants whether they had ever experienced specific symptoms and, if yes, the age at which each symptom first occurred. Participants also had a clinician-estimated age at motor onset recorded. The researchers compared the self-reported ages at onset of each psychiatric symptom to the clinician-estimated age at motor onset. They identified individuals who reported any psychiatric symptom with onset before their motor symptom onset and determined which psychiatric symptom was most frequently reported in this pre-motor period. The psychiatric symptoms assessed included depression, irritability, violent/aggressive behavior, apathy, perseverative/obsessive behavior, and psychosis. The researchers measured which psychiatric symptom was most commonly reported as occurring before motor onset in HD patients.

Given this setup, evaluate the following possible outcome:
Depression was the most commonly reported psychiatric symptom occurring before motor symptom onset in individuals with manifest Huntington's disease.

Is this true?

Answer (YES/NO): YES